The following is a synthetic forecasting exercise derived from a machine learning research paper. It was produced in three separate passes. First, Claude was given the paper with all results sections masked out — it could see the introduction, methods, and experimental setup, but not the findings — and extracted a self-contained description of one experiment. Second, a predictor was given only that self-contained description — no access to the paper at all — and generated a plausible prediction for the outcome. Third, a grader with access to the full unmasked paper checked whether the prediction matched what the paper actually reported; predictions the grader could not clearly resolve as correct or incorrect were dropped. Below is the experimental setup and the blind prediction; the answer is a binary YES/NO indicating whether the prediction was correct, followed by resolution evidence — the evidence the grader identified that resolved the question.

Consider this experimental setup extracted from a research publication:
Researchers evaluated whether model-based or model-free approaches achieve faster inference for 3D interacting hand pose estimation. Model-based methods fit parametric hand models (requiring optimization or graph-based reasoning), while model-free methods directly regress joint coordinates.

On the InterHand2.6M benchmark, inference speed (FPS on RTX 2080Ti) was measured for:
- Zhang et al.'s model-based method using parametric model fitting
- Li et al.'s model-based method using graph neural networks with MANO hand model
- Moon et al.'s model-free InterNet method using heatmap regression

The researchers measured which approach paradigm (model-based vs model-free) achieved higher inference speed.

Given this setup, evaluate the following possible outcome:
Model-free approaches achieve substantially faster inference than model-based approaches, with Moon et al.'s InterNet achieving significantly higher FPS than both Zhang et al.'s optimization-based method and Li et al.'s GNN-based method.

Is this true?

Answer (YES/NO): YES